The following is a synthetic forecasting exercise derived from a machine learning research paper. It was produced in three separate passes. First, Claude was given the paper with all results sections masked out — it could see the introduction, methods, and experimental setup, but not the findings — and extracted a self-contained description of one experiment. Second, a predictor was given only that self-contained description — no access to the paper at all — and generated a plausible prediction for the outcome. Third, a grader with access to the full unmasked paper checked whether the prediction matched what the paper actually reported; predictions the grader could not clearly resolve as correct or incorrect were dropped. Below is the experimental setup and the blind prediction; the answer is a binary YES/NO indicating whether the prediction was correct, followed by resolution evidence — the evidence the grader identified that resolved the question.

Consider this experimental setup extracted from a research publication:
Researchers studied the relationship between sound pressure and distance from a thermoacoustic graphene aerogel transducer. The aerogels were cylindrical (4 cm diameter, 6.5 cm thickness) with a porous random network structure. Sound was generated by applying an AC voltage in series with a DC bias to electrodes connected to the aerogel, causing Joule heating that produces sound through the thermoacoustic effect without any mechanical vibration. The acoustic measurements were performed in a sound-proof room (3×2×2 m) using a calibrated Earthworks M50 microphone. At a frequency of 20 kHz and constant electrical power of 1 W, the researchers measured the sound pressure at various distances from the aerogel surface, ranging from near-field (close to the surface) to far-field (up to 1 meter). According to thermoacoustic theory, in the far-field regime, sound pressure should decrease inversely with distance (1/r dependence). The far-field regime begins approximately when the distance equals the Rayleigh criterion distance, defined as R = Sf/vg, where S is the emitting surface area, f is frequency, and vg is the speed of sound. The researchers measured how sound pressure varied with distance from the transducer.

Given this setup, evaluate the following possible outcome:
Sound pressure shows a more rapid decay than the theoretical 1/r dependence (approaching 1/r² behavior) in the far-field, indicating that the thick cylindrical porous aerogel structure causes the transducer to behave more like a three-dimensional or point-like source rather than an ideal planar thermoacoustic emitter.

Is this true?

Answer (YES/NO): NO